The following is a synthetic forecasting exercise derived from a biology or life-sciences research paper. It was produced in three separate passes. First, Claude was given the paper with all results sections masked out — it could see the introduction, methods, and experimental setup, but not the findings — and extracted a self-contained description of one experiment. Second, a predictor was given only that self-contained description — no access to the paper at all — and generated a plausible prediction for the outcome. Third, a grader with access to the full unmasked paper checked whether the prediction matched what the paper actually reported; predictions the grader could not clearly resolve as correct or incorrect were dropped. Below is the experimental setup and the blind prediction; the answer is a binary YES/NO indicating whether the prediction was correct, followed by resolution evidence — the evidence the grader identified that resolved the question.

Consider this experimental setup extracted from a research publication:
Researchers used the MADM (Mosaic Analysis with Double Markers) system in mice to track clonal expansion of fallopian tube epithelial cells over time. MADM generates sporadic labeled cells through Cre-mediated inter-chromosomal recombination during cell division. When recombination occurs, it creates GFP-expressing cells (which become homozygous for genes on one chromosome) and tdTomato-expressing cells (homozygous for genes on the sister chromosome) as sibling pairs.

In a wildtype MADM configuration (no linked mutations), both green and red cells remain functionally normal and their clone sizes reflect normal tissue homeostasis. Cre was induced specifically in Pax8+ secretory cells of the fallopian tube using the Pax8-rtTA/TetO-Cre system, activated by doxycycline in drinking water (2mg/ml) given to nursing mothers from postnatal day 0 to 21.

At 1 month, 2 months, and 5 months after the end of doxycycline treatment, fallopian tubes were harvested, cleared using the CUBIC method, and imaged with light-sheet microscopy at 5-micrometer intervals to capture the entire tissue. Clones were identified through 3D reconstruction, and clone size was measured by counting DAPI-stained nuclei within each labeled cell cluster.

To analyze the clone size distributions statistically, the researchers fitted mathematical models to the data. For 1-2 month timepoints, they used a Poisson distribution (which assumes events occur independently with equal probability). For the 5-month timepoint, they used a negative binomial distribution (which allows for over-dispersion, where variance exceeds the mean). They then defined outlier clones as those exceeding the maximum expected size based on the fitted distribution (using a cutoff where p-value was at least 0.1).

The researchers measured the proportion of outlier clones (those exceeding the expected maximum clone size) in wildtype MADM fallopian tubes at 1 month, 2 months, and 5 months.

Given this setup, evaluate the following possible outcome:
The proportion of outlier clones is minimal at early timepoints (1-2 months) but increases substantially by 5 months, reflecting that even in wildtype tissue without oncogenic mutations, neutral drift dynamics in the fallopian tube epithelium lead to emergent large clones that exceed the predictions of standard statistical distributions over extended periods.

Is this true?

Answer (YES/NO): NO